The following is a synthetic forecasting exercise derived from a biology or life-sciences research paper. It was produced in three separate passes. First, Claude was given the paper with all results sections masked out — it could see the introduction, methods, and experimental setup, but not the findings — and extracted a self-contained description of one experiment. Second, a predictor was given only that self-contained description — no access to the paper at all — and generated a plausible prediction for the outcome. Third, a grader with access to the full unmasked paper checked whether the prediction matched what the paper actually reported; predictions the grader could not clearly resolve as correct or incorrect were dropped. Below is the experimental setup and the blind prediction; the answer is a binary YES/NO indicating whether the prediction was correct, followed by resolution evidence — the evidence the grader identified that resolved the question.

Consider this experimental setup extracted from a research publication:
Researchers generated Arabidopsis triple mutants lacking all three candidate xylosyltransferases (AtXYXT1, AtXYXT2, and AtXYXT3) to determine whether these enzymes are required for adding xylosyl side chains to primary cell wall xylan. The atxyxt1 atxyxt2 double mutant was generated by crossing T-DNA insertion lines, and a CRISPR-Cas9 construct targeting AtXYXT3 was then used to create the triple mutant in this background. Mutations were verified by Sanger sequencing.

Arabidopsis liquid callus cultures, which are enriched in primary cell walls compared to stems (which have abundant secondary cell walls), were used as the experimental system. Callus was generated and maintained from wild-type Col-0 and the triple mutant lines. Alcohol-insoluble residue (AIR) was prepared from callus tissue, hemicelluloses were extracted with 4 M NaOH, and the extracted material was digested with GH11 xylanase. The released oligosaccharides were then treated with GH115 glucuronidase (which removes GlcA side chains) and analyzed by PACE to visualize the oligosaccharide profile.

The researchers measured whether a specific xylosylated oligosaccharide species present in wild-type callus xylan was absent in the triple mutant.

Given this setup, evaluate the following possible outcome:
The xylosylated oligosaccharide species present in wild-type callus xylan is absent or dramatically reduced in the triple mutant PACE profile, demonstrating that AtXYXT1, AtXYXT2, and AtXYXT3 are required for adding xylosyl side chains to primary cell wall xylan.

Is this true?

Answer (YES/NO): YES